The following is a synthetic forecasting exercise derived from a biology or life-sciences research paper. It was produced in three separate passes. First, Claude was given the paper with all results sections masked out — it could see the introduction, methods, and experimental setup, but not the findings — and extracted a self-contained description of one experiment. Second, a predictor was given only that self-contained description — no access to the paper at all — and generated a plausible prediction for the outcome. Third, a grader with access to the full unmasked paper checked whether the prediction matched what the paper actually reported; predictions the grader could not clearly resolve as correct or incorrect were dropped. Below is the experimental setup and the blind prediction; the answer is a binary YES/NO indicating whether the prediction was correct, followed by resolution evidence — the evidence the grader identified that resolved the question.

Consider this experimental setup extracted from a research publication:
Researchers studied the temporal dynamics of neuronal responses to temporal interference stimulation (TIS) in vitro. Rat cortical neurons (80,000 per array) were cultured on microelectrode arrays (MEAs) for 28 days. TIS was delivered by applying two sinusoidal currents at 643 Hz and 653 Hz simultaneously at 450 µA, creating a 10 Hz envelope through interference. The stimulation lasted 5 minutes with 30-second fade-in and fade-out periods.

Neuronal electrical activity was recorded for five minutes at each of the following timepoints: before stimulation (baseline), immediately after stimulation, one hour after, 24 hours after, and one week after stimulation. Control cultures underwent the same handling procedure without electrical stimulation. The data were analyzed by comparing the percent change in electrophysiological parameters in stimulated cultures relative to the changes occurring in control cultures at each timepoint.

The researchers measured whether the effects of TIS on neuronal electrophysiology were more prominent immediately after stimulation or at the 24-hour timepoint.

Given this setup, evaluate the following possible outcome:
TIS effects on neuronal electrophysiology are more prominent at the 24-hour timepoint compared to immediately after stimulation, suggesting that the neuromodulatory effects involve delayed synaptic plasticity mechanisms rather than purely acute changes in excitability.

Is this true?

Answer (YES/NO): YES